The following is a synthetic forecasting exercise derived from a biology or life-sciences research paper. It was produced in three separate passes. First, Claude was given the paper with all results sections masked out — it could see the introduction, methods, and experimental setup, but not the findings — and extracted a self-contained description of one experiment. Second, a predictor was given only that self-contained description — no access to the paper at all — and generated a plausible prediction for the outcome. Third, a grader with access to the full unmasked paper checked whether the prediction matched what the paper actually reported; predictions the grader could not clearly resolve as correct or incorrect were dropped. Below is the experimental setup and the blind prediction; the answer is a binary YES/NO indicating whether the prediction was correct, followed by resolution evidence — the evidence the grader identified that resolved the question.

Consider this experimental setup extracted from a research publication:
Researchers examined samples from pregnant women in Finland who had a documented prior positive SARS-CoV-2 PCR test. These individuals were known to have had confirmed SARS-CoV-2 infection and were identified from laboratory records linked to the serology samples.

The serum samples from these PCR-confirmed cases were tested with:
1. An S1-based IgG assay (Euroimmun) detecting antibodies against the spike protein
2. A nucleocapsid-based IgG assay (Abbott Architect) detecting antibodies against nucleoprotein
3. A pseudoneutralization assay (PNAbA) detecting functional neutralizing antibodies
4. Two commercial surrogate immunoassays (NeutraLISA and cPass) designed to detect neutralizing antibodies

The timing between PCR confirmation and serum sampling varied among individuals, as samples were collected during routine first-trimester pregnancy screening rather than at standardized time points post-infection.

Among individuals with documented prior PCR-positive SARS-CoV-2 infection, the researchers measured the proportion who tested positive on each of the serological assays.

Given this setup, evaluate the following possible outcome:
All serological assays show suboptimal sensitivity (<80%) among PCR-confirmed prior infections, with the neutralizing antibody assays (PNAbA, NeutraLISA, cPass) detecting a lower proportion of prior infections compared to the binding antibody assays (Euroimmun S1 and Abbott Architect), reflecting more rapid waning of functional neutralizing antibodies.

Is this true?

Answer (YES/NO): NO